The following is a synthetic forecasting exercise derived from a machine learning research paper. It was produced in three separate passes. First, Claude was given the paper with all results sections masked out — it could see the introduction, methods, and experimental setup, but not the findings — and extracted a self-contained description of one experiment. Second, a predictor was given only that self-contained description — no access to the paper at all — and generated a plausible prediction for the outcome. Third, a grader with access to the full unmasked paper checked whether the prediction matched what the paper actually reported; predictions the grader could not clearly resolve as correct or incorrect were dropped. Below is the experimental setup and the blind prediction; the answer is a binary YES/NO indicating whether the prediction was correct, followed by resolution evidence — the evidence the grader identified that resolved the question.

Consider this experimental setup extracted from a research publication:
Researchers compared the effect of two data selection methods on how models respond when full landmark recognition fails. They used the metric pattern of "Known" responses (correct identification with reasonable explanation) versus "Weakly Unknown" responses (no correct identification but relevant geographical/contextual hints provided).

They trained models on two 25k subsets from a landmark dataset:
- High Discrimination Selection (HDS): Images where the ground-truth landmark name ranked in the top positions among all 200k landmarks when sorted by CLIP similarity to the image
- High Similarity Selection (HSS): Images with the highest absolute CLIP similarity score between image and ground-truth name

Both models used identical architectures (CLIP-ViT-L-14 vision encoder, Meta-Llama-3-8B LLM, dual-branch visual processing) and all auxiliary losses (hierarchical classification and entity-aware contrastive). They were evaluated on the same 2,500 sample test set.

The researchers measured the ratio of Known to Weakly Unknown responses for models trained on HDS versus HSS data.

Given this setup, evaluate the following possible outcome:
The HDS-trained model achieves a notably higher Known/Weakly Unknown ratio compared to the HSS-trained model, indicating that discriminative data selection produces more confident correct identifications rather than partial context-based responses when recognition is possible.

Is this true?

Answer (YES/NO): NO